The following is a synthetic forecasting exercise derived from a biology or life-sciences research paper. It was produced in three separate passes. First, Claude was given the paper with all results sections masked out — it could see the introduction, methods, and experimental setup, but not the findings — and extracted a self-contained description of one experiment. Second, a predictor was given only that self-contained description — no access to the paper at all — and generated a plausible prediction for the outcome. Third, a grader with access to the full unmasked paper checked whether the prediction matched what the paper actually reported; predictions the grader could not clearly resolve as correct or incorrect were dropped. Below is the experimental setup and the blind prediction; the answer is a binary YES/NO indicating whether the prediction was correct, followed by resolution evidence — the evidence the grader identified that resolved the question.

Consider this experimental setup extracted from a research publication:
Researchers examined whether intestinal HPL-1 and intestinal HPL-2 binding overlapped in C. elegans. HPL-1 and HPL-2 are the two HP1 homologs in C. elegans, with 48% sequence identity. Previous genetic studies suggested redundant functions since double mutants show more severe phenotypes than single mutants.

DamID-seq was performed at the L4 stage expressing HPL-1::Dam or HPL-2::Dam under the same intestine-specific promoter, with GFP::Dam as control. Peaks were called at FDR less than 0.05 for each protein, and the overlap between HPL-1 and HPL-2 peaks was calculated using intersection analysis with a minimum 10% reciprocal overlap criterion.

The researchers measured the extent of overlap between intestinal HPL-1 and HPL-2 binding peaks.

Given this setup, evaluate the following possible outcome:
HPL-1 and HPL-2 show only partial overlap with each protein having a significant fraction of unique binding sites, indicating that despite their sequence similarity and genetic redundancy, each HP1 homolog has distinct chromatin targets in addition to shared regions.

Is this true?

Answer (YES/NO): YES